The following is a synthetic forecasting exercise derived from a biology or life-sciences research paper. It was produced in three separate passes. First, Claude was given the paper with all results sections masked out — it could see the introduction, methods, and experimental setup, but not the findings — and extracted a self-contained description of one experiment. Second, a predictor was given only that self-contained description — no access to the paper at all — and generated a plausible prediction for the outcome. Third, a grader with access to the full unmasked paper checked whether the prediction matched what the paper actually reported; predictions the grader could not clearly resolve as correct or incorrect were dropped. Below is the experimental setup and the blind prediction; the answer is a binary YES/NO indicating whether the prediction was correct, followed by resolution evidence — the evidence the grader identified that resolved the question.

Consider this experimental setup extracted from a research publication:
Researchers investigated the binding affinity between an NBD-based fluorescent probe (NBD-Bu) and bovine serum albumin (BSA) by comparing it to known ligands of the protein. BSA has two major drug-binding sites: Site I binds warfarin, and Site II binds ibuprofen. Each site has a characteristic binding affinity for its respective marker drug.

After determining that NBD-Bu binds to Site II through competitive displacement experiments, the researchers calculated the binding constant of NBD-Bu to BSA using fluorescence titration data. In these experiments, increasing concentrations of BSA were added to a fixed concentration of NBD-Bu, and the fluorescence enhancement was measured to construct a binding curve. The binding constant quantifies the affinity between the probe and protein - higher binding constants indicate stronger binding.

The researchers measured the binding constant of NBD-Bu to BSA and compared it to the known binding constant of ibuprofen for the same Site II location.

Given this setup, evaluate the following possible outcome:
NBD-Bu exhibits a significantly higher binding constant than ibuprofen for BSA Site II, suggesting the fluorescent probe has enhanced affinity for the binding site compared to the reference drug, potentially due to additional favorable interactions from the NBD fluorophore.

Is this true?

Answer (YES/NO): YES